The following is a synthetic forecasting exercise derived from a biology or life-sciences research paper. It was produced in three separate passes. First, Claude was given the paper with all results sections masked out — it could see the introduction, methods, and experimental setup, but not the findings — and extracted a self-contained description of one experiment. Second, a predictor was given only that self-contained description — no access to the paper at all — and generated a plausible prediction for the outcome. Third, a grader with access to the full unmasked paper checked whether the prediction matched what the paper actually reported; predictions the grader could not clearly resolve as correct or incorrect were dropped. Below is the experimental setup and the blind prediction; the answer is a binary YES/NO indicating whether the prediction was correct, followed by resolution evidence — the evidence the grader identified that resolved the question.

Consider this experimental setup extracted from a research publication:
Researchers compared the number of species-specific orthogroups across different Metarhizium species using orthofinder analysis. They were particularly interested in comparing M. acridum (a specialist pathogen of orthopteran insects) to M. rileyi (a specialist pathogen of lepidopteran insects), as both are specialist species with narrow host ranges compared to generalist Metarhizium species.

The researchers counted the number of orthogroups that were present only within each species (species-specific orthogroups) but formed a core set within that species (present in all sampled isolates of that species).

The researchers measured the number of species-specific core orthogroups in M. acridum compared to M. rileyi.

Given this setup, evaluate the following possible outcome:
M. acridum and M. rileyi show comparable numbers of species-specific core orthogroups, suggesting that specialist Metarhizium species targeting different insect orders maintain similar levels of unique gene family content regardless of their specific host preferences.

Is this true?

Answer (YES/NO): NO